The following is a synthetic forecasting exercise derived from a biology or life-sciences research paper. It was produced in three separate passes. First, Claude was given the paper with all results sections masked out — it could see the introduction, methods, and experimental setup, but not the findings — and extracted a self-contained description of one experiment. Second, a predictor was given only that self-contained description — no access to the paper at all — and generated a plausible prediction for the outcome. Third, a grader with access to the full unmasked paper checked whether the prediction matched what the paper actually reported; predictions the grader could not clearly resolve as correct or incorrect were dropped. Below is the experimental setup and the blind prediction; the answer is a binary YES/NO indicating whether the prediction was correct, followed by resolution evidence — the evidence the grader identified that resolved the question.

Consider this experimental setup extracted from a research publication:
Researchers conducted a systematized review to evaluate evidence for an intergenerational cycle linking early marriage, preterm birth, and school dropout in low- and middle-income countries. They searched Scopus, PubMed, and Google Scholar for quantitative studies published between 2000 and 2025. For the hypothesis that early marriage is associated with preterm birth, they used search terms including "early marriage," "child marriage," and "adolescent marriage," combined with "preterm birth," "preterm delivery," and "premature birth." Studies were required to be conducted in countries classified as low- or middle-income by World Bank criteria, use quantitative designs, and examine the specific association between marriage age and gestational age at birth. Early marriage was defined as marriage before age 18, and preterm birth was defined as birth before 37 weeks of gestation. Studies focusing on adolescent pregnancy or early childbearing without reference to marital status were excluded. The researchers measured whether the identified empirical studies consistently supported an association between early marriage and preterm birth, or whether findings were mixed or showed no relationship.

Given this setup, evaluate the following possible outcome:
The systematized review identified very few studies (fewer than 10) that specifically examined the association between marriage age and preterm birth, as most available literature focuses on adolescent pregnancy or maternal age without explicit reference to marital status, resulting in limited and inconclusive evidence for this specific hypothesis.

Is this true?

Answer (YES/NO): NO